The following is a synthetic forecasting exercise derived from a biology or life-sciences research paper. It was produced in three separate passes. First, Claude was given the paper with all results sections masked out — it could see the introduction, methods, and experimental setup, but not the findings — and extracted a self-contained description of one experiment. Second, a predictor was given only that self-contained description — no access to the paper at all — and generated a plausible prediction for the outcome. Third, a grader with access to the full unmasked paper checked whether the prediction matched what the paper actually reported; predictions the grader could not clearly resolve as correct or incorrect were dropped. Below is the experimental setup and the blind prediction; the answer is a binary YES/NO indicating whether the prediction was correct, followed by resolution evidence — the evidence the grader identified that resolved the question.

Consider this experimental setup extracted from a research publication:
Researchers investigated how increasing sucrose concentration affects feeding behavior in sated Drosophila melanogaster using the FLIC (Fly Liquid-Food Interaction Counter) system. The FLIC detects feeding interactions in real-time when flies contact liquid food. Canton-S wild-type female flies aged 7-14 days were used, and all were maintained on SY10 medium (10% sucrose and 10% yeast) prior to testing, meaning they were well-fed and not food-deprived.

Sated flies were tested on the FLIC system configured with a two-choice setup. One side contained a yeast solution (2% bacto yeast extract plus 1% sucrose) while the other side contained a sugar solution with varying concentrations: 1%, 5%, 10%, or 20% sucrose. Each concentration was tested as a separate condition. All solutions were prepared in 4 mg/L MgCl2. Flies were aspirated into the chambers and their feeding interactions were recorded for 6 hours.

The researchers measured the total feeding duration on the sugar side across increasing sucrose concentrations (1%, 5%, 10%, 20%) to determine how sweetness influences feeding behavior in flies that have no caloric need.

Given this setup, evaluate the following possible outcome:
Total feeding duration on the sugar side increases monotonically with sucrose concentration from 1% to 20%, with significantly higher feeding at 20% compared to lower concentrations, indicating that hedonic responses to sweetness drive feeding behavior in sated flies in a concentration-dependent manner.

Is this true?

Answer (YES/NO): YES